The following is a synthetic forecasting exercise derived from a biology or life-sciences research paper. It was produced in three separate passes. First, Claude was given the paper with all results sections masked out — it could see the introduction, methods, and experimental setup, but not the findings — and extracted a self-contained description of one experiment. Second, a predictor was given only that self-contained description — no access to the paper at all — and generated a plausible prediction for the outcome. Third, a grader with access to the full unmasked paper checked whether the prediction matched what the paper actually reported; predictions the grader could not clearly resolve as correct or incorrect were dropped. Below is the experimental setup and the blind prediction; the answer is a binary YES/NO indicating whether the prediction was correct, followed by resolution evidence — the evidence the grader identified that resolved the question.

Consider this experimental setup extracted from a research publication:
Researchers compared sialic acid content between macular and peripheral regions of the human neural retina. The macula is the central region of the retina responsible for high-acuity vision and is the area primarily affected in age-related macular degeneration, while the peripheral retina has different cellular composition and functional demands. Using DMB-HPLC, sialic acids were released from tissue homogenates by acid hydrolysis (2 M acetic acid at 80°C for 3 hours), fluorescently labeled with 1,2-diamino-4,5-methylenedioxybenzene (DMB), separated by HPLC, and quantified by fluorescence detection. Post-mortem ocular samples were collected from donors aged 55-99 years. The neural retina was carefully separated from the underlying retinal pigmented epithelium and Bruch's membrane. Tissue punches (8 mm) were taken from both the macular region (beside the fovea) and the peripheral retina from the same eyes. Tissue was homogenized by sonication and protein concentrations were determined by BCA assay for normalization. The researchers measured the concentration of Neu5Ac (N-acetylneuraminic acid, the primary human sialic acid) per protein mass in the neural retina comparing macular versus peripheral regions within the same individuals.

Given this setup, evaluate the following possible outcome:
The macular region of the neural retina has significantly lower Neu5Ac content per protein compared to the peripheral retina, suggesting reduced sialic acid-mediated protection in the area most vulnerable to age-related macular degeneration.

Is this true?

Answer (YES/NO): NO